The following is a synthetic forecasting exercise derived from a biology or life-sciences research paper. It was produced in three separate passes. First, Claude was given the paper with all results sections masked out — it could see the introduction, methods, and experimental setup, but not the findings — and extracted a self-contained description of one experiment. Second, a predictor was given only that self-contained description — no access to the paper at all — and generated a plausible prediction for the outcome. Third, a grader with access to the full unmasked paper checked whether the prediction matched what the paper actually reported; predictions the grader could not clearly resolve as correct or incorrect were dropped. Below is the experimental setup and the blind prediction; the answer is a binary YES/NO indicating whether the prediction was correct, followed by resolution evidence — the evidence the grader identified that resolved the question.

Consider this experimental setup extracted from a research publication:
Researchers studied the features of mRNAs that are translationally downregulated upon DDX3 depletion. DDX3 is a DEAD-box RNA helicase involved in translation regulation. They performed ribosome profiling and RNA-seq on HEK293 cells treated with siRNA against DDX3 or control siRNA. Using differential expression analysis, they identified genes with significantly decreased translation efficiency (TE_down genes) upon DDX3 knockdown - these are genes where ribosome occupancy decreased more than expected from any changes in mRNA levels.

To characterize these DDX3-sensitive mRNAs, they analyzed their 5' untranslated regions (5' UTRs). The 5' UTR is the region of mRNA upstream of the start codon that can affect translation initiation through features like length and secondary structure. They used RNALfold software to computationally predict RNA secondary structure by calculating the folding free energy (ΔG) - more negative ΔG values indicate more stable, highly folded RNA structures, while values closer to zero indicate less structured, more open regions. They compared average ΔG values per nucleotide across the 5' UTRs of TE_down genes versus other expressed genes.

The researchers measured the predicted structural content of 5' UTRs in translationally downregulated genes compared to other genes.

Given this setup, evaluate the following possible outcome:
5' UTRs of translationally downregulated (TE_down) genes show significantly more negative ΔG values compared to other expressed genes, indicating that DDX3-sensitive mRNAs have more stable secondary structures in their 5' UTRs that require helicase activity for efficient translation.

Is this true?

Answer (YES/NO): YES